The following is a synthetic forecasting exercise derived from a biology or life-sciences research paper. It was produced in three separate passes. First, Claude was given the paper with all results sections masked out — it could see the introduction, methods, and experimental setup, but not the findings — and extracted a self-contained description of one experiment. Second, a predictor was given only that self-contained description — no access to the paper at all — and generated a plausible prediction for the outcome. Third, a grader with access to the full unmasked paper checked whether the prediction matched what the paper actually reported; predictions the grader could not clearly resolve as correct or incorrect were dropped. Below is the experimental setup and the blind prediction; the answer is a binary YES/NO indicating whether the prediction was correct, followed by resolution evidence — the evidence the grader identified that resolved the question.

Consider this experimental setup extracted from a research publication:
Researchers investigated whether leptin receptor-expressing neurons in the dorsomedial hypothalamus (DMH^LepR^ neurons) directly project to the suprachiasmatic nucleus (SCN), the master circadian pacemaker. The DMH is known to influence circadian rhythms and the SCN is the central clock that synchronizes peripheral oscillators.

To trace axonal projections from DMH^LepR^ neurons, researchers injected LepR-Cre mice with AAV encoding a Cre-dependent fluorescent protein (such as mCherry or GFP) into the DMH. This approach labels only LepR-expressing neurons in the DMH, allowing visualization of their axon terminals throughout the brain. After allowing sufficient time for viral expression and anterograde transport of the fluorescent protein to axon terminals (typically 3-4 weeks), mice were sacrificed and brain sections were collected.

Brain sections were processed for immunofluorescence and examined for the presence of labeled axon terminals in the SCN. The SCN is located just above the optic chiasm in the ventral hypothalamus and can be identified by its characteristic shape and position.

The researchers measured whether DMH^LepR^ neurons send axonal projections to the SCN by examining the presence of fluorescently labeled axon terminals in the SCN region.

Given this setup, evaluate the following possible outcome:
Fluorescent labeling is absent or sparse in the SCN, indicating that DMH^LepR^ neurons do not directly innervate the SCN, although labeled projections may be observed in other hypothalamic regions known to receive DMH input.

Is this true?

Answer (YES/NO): NO